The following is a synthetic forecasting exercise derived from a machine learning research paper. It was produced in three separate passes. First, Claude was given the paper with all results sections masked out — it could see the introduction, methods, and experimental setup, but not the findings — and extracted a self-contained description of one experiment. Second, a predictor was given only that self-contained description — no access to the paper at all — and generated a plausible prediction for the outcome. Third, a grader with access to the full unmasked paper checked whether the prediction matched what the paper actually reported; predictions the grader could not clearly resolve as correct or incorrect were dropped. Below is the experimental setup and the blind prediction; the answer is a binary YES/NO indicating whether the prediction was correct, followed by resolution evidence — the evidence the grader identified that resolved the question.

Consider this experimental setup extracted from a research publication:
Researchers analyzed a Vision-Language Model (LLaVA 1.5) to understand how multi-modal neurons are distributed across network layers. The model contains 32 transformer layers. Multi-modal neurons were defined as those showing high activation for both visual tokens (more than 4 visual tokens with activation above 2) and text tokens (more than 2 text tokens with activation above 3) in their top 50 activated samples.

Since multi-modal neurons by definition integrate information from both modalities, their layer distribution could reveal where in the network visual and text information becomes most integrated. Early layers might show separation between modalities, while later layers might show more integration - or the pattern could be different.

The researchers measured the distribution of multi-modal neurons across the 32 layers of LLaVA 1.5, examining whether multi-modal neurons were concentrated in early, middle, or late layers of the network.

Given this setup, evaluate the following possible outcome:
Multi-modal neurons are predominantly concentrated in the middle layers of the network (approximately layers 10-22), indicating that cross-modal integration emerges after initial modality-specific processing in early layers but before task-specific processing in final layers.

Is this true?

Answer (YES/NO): NO